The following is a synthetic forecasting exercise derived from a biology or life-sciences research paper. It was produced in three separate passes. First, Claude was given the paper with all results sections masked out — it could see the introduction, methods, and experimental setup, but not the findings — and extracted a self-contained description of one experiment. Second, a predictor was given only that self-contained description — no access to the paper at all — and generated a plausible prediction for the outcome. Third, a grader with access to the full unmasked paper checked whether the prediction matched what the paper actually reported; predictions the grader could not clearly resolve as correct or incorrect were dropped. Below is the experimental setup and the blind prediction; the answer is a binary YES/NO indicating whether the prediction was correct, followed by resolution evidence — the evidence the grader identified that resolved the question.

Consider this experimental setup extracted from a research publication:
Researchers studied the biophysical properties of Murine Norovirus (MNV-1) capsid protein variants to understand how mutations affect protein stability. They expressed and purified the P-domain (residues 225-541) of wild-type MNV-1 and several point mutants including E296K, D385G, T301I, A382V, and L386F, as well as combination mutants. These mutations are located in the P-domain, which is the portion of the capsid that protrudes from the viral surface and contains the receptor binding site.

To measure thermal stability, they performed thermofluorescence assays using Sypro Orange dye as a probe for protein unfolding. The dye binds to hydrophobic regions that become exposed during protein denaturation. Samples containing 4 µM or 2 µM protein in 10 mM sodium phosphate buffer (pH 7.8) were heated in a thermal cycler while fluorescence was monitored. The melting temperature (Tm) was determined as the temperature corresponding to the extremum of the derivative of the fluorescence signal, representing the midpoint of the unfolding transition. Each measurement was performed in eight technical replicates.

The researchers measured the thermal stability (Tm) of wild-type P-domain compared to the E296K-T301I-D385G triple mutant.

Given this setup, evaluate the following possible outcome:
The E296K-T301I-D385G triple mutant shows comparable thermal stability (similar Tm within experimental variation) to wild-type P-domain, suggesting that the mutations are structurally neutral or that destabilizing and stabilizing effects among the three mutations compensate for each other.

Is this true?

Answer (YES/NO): NO